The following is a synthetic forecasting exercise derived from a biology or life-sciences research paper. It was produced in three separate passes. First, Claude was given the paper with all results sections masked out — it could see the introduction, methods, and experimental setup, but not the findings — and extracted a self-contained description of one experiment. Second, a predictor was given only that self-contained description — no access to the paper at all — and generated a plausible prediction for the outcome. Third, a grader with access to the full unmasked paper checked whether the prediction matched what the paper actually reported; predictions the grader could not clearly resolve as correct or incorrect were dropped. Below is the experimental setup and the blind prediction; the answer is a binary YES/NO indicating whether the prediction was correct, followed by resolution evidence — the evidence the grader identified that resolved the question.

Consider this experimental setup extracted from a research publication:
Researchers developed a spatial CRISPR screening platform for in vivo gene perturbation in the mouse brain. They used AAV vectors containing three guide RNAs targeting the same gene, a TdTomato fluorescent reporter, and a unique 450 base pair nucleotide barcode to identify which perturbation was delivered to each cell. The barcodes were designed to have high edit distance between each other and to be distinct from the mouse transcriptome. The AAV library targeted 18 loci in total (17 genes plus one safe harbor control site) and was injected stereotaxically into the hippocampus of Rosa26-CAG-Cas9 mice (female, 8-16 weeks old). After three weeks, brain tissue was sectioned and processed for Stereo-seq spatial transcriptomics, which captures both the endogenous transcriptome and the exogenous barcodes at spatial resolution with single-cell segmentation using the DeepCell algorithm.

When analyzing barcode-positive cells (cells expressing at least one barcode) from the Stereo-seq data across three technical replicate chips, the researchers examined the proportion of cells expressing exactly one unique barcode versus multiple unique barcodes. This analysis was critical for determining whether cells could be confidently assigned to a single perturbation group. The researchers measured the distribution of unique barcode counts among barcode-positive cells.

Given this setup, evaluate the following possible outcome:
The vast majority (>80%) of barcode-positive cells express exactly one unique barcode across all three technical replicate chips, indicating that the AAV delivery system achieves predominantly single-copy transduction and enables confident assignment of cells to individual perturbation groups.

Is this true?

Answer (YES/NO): YES